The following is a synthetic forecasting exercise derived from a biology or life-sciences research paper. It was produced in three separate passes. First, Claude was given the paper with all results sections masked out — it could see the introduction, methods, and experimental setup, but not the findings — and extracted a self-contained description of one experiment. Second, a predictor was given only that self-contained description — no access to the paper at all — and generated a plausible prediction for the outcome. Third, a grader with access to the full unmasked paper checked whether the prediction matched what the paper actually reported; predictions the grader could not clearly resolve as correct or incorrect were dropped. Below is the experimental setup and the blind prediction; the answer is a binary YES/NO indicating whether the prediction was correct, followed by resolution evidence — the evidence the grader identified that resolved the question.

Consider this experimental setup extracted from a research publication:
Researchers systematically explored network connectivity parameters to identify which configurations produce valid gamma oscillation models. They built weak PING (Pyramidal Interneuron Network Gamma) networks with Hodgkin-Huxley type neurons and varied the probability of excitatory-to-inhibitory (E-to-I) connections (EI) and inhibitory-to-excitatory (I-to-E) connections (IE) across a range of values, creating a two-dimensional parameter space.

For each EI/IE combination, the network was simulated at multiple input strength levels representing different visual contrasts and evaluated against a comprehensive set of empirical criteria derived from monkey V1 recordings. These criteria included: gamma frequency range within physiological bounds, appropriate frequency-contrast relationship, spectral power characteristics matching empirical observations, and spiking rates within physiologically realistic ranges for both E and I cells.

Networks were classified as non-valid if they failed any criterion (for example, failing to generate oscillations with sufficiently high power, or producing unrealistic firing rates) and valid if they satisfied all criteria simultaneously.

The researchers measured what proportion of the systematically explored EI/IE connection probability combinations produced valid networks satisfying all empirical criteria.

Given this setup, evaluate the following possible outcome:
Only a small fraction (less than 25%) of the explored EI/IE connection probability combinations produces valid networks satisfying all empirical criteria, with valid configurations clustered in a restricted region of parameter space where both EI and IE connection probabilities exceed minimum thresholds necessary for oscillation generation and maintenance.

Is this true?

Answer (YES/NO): NO